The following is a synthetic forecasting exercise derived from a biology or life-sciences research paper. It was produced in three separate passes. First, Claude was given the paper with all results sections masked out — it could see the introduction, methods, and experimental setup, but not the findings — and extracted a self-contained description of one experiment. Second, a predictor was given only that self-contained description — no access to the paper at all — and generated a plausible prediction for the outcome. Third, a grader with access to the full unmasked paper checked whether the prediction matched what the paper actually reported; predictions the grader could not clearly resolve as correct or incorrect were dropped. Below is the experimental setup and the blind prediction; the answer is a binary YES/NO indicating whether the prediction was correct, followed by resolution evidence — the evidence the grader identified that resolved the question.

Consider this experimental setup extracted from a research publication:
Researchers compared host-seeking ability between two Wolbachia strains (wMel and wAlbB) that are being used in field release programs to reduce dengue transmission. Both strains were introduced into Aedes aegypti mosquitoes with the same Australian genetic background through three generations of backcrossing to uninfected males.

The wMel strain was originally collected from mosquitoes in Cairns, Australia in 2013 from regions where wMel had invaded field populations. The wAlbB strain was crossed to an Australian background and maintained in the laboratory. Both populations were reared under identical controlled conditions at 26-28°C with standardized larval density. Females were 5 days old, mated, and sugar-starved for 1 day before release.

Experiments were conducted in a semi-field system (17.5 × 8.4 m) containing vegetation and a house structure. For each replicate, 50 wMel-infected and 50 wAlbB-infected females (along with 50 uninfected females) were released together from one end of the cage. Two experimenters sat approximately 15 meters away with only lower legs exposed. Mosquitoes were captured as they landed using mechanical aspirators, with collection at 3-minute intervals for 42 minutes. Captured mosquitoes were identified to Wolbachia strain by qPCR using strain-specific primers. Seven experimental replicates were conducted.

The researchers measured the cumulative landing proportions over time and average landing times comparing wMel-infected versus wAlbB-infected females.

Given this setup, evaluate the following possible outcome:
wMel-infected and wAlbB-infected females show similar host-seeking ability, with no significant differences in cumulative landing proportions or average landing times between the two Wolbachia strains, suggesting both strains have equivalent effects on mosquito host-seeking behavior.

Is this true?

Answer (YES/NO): YES